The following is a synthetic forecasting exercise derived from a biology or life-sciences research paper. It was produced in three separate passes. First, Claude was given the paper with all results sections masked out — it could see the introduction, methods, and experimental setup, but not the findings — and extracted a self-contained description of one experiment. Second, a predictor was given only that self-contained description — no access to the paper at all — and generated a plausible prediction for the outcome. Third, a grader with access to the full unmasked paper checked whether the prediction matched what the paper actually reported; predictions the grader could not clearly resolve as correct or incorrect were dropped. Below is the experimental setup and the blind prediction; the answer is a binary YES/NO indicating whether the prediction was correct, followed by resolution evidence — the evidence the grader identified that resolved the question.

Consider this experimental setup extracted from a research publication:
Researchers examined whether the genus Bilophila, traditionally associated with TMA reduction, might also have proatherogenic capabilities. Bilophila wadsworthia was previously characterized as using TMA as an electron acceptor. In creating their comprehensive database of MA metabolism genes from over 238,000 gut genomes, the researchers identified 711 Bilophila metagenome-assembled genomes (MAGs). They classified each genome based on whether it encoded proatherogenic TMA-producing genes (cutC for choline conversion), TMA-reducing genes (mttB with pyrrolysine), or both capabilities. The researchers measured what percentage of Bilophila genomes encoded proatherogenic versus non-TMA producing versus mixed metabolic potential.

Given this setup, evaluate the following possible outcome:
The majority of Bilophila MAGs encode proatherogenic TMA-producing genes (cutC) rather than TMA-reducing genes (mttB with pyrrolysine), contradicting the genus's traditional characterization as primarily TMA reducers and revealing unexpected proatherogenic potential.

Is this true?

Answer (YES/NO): NO